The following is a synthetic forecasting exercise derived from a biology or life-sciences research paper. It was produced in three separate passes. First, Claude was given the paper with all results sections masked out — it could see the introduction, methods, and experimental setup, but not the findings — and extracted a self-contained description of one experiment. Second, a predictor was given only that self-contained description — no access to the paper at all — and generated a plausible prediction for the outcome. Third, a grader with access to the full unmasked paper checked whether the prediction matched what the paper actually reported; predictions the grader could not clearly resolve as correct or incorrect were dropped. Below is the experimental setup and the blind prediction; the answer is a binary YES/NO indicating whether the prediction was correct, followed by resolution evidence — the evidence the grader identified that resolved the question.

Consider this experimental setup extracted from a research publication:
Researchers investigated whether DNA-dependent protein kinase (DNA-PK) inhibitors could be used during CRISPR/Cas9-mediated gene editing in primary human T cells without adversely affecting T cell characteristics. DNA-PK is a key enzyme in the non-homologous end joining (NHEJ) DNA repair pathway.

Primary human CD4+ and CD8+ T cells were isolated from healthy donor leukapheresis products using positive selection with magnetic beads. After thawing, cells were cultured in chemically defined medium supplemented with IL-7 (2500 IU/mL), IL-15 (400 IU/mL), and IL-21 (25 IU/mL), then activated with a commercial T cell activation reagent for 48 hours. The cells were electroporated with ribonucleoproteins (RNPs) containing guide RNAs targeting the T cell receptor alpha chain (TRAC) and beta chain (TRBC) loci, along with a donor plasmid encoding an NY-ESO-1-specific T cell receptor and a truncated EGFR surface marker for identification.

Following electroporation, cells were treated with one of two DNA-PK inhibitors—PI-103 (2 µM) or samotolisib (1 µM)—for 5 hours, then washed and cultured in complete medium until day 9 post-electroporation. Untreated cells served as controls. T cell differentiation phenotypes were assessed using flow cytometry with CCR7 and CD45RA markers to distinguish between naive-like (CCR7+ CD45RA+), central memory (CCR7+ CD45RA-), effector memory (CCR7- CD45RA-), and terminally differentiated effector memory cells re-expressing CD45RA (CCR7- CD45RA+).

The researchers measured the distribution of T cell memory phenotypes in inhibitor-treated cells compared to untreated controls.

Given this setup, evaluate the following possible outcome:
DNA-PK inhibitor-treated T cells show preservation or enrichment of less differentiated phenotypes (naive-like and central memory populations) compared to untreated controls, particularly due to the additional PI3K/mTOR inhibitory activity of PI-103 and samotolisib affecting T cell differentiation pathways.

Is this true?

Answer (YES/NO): NO